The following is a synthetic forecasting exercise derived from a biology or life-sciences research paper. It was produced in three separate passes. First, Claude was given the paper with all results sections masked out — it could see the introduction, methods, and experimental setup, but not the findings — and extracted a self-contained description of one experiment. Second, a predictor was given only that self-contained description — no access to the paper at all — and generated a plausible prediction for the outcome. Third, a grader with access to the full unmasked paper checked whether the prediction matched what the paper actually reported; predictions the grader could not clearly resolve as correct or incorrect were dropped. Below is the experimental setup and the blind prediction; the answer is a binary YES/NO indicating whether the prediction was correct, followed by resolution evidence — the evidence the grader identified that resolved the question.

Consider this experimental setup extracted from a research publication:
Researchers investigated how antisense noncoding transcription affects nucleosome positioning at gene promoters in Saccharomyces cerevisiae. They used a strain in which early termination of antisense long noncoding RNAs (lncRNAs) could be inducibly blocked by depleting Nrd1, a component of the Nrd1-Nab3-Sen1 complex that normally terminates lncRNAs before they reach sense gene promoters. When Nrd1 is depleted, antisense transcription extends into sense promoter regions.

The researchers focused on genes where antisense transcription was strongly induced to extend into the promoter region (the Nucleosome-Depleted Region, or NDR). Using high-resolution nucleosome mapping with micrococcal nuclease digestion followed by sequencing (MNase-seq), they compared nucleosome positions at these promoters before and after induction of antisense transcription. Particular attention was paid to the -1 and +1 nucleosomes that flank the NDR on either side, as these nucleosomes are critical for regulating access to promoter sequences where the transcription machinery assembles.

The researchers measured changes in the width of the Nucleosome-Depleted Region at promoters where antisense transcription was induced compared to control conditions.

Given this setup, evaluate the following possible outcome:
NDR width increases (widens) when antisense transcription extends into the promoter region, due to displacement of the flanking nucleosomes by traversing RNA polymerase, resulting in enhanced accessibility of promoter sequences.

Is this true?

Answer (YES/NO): NO